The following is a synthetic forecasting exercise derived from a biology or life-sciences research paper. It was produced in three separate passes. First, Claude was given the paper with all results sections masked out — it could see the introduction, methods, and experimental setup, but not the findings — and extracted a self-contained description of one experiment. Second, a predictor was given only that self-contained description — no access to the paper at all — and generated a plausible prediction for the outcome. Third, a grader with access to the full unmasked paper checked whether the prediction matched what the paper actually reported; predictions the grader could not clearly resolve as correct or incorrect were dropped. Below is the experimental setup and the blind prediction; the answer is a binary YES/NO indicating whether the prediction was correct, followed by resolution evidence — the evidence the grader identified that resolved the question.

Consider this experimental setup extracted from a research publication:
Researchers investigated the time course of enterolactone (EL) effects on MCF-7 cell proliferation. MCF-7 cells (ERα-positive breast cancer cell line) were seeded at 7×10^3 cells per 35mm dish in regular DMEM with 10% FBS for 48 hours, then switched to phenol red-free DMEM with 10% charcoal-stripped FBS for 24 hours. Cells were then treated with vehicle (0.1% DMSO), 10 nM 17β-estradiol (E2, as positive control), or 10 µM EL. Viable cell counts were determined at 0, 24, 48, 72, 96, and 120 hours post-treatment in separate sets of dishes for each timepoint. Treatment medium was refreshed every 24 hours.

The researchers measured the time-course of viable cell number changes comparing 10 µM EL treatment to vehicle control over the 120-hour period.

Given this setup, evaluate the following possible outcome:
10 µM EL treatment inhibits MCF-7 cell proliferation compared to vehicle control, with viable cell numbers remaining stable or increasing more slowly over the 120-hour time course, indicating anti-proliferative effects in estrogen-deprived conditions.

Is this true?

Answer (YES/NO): NO